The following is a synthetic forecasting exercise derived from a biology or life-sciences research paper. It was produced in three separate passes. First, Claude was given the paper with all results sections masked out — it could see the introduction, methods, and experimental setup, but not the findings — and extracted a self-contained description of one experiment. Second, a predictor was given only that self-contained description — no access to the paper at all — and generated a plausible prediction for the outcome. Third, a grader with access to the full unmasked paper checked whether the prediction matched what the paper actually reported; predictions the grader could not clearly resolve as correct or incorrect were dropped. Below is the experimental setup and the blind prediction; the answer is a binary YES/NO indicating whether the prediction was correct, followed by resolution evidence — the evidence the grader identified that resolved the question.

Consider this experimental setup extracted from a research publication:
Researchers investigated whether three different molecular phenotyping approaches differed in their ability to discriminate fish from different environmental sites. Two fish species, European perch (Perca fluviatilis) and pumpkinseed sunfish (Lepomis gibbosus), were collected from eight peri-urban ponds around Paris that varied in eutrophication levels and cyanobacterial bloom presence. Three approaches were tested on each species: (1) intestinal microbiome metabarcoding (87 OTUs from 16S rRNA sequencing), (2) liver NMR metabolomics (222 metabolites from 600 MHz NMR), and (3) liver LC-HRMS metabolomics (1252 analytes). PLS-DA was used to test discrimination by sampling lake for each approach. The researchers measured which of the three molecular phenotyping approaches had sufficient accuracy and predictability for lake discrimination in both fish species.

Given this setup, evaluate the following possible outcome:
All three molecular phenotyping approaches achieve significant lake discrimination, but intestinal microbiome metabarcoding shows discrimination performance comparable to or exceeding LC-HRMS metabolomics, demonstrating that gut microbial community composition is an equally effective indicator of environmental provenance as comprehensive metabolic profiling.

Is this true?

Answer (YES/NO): NO